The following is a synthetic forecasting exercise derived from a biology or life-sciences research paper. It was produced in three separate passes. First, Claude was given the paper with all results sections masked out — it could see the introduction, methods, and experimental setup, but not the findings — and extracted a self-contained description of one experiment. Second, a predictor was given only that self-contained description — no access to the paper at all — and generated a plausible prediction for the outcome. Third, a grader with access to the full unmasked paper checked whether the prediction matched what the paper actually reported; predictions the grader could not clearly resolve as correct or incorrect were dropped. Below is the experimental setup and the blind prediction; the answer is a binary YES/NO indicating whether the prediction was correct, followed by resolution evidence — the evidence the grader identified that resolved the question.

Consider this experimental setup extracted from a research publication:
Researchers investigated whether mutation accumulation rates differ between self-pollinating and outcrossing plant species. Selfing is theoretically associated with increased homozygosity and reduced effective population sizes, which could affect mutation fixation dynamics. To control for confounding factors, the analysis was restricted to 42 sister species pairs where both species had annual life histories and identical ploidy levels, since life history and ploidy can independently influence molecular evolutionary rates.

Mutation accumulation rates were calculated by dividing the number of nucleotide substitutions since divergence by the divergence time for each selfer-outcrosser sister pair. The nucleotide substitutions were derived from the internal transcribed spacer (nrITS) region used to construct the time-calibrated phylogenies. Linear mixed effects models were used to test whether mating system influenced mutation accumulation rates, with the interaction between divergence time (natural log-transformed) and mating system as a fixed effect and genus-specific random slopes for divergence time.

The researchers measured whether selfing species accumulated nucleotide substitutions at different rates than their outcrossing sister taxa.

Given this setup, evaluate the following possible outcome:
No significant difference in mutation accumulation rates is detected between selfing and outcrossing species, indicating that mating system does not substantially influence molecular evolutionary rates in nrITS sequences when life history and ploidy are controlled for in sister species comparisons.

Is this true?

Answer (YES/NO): NO